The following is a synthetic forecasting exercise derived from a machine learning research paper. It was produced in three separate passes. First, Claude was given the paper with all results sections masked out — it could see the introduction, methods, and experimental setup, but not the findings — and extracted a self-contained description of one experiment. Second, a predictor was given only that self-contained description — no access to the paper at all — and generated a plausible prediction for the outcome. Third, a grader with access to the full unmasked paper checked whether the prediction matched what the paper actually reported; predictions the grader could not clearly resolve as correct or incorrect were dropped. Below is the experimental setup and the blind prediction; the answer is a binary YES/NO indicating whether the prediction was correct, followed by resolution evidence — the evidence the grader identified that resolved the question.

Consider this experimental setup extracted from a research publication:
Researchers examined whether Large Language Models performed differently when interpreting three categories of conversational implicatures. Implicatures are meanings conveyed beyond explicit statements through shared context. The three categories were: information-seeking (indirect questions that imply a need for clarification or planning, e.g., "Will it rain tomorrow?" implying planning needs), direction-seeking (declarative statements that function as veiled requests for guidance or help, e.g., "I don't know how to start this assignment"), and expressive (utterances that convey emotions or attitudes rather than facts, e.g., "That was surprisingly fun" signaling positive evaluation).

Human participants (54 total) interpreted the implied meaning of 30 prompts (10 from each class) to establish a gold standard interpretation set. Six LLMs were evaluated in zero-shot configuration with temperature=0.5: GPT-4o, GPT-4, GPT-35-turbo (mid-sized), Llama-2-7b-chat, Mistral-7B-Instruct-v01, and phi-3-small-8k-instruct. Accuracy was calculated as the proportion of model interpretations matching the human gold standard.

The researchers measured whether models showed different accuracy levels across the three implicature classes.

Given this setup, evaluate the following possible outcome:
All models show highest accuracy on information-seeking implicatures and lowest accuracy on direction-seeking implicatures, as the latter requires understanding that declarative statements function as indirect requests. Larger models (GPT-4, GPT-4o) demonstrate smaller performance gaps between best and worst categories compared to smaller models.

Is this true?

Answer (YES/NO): NO